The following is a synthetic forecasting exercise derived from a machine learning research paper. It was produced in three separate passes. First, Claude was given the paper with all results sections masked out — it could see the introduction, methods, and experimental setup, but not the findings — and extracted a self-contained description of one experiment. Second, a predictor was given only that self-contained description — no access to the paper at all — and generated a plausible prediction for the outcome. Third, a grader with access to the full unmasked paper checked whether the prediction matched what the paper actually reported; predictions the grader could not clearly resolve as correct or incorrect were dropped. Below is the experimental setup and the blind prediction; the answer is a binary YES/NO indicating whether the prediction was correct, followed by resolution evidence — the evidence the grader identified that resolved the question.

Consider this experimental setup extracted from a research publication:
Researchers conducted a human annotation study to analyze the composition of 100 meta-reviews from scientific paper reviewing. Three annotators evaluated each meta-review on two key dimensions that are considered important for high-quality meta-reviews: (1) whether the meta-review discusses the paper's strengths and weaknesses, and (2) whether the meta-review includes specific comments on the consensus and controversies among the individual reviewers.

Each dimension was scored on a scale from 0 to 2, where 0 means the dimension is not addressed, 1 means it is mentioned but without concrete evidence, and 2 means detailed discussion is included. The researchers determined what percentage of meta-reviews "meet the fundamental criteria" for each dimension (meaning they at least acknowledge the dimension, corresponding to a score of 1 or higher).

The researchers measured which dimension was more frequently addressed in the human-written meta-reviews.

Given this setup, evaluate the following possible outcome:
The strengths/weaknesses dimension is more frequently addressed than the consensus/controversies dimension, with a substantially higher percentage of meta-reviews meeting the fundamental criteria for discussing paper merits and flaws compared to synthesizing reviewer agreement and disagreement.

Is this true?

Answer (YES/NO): YES